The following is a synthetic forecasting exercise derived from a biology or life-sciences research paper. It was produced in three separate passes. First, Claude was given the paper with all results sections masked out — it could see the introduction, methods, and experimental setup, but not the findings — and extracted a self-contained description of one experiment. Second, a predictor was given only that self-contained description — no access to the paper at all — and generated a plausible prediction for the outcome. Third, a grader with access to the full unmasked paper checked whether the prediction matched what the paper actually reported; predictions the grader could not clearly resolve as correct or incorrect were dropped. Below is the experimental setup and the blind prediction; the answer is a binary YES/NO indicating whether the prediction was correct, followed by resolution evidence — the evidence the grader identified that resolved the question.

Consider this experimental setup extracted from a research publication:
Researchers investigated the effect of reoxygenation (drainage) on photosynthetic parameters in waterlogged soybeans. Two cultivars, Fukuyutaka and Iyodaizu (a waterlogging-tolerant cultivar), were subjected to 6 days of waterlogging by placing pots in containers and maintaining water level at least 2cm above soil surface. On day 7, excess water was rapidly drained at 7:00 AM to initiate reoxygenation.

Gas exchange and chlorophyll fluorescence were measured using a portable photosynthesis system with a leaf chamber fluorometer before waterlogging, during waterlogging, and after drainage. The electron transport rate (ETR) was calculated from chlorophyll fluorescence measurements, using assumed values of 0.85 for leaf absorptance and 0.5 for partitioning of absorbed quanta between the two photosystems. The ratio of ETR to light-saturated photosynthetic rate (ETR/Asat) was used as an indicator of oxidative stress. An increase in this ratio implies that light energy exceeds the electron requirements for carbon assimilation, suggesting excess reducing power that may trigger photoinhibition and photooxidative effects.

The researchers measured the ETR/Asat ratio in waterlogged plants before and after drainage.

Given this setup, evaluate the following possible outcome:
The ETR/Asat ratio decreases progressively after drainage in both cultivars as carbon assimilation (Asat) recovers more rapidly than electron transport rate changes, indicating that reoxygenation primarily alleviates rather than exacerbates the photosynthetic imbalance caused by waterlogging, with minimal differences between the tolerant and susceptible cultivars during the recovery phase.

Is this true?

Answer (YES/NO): NO